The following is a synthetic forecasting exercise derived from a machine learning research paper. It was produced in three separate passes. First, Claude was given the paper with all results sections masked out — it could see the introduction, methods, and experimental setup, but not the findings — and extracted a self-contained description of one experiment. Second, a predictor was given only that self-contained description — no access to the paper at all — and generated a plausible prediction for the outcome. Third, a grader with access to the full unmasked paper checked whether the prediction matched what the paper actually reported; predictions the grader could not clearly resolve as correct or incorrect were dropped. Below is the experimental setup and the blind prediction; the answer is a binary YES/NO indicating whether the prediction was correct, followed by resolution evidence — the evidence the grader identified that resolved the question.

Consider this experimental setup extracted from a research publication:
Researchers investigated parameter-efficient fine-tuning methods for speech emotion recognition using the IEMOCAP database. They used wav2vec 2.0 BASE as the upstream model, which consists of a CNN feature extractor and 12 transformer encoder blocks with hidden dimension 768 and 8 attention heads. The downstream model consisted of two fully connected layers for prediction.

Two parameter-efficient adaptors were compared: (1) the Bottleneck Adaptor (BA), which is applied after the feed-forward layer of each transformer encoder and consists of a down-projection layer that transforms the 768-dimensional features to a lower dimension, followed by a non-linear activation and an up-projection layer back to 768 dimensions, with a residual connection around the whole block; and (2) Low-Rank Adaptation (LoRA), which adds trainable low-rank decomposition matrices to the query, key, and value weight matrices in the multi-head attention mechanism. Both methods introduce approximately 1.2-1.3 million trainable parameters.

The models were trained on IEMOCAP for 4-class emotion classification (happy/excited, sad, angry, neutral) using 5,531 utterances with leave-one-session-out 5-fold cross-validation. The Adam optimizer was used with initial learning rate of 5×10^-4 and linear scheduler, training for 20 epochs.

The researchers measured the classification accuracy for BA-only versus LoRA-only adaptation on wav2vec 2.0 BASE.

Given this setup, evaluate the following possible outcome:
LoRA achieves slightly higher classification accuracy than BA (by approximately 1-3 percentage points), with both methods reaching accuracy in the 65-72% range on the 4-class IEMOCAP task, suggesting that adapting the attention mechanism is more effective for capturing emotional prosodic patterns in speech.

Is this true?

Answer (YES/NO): NO